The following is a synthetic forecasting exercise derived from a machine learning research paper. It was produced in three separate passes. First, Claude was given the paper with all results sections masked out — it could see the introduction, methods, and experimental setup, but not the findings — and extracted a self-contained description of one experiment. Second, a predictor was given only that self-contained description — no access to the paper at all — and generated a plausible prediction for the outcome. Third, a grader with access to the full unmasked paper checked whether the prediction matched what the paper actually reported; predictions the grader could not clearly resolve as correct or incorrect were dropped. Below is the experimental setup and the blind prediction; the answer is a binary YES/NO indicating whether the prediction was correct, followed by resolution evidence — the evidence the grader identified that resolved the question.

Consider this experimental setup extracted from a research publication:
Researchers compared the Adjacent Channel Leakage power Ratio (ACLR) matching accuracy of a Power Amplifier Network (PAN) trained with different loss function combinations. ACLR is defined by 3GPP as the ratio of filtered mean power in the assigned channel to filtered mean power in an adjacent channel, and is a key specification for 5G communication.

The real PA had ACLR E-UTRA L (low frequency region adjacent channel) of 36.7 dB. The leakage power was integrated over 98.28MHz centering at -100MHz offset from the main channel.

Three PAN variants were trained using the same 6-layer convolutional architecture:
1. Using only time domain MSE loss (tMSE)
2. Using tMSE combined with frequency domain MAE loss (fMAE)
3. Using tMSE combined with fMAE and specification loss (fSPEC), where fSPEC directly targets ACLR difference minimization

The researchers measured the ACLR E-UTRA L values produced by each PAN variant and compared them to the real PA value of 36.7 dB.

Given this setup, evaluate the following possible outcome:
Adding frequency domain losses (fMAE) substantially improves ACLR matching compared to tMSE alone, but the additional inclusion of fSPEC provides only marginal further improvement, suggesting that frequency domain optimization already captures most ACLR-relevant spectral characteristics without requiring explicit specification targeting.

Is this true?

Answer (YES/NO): NO